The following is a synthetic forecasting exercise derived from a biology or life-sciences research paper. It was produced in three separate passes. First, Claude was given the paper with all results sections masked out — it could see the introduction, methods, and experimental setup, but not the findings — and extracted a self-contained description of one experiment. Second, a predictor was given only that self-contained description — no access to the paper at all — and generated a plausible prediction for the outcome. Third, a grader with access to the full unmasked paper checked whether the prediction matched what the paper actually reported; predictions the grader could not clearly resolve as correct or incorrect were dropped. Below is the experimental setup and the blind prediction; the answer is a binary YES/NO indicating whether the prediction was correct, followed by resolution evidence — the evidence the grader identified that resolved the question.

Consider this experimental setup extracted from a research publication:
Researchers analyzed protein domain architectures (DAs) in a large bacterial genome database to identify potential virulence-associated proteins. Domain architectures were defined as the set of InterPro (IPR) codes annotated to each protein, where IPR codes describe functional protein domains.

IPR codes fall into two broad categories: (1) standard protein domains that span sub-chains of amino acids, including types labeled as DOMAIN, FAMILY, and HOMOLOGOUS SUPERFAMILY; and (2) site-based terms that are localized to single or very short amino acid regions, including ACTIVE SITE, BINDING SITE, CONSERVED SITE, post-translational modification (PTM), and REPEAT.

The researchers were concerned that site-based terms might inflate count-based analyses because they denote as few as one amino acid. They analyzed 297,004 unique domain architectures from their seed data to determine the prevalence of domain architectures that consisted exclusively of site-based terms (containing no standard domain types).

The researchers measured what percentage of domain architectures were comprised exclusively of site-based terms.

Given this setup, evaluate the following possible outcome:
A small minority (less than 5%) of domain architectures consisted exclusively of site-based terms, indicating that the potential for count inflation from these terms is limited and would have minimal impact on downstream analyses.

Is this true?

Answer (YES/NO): YES